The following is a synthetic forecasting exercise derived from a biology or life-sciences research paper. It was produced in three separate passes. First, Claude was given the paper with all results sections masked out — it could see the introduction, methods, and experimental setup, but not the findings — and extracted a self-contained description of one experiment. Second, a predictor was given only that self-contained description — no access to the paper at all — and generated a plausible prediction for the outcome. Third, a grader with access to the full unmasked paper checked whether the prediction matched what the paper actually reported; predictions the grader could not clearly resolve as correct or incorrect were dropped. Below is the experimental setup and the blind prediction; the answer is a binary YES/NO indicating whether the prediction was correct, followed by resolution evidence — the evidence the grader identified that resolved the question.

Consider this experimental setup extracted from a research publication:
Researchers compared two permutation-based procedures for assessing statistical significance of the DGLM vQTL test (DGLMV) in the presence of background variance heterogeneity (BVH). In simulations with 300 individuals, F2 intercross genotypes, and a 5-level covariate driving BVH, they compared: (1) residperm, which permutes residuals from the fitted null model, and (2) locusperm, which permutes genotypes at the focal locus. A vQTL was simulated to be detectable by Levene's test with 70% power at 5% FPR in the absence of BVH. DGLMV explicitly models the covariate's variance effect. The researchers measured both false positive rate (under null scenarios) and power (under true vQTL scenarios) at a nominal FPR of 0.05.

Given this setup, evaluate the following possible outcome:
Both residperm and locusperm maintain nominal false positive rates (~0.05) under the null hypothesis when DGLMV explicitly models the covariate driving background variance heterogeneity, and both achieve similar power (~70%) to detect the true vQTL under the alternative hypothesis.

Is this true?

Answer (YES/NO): NO